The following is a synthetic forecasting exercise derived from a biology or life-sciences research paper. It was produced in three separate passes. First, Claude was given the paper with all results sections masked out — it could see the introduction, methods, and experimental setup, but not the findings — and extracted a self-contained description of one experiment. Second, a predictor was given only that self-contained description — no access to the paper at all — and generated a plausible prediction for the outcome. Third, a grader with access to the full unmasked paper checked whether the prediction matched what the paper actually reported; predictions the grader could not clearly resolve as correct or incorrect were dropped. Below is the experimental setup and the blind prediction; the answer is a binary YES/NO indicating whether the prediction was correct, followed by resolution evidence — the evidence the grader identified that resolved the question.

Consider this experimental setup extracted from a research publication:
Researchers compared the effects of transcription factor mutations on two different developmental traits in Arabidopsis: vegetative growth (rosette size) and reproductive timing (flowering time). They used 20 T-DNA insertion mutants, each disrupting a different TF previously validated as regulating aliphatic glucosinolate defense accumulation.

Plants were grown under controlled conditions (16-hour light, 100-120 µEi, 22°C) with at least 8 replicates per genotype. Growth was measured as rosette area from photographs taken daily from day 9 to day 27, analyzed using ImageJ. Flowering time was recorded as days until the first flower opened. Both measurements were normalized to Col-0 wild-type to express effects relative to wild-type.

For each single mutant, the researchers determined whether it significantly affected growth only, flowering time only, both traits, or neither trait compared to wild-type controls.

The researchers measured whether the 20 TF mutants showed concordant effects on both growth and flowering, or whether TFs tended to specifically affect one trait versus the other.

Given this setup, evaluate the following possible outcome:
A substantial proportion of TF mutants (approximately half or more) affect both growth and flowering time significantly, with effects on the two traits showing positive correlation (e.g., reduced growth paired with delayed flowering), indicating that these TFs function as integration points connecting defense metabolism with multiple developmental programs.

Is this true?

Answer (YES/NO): NO